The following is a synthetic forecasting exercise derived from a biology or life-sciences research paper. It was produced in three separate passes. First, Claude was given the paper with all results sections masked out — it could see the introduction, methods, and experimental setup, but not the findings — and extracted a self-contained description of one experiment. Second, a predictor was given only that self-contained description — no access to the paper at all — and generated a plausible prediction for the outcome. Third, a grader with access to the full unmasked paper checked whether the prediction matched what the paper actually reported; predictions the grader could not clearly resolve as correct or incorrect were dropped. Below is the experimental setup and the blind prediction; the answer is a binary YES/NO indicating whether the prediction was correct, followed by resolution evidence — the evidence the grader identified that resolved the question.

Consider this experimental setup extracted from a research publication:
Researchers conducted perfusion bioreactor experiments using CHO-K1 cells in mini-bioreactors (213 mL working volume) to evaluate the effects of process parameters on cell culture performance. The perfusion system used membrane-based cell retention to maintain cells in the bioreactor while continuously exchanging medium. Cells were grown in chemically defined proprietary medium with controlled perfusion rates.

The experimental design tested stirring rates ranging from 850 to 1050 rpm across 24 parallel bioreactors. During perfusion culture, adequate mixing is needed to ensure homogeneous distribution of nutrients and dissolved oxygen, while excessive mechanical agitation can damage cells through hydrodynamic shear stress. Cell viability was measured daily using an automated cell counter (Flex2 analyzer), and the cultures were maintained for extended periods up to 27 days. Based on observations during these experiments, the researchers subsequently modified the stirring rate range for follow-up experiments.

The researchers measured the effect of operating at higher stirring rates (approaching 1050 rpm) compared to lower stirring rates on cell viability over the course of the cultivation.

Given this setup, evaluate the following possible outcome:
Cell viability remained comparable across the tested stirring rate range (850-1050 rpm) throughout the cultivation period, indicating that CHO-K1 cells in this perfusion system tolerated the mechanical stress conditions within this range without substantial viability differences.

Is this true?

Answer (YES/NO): NO